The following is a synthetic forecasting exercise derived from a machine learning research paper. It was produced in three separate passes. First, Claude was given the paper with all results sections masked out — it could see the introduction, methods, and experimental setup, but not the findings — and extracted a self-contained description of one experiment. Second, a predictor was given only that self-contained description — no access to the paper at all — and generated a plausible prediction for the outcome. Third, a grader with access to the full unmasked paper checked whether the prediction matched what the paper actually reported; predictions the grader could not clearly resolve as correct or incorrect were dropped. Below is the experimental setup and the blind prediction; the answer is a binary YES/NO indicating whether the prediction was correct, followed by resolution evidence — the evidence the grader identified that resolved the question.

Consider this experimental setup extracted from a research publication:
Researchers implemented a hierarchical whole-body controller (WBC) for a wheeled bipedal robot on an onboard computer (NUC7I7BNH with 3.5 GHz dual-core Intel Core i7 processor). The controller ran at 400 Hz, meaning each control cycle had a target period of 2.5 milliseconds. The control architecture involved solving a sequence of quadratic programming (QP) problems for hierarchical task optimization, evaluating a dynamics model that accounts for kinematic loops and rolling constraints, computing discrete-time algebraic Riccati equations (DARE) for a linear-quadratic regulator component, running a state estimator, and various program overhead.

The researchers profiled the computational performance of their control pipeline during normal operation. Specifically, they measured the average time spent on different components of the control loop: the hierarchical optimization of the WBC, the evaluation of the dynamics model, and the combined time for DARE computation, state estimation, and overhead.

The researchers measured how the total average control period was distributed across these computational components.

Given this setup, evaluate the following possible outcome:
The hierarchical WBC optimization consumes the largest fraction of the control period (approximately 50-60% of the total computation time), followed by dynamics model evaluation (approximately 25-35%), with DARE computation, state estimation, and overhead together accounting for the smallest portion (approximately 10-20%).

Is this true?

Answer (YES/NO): NO